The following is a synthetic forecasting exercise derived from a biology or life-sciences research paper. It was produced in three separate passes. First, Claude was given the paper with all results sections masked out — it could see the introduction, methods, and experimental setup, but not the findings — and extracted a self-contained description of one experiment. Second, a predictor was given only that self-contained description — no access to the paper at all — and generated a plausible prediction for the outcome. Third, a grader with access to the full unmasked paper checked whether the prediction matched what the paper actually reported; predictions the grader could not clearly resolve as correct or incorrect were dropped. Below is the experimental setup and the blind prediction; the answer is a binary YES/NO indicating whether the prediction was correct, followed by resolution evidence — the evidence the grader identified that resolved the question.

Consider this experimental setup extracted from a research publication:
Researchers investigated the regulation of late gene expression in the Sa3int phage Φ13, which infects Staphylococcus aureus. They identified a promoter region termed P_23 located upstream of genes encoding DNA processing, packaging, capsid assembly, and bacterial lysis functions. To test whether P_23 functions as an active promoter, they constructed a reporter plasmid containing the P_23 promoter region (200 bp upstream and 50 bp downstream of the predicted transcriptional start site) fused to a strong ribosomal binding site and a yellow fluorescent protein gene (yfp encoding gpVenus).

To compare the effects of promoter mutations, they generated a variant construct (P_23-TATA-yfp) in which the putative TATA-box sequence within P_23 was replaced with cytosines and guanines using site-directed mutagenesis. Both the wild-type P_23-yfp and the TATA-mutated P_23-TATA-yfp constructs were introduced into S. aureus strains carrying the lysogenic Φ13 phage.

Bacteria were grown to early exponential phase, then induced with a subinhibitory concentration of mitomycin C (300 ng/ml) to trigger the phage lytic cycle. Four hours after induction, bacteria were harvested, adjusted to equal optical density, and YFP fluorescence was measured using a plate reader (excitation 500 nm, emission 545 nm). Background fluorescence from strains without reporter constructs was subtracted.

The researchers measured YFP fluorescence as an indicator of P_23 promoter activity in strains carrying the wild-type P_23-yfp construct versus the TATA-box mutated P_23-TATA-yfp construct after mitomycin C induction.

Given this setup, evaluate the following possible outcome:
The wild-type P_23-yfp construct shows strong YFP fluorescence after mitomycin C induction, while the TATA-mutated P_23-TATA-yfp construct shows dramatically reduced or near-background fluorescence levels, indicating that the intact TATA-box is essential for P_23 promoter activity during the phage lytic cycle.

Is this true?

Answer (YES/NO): YES